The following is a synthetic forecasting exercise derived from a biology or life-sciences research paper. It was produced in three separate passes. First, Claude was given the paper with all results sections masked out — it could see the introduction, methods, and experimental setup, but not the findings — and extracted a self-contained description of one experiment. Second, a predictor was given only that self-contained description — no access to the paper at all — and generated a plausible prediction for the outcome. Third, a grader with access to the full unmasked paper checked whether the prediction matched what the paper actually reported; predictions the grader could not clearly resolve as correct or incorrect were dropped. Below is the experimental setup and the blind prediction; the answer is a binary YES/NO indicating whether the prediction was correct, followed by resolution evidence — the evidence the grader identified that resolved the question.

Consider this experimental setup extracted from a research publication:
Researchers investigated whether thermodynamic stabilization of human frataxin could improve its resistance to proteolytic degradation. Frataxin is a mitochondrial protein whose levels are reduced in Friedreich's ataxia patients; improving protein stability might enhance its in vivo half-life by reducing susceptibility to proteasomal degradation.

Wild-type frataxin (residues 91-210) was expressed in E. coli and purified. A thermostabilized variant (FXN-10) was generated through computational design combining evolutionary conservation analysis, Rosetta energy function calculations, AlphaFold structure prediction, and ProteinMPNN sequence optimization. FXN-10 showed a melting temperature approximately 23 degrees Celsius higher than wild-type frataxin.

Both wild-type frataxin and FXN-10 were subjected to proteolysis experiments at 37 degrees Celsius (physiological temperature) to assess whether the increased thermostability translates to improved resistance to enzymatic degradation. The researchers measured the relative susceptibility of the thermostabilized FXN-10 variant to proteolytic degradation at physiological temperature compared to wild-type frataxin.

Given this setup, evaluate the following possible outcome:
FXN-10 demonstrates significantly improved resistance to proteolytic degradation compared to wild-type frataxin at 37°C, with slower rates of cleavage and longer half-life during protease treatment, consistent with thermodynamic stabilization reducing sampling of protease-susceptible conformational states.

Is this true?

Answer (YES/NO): YES